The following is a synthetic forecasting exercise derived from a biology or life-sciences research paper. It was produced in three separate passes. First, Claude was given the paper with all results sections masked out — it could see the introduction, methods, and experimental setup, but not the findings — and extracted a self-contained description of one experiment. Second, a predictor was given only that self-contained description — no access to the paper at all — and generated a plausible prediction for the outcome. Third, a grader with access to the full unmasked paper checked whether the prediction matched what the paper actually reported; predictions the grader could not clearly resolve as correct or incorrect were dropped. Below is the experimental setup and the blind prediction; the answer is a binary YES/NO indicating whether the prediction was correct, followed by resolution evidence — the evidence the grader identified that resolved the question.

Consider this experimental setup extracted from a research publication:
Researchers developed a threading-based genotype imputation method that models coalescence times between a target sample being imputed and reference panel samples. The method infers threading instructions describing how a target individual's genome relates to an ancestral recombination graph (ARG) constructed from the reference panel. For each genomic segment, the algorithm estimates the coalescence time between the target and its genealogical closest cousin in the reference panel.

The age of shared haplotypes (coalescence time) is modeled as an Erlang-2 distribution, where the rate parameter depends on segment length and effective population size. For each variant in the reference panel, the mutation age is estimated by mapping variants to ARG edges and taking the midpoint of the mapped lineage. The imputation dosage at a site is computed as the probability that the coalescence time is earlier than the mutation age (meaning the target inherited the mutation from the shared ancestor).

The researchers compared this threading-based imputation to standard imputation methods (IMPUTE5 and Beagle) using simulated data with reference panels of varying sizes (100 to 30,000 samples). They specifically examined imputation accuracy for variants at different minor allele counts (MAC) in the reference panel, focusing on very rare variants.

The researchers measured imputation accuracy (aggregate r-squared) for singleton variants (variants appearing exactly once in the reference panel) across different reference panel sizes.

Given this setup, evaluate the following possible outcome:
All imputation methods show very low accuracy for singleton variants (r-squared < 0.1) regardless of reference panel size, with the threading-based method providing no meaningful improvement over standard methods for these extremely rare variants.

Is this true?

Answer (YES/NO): NO